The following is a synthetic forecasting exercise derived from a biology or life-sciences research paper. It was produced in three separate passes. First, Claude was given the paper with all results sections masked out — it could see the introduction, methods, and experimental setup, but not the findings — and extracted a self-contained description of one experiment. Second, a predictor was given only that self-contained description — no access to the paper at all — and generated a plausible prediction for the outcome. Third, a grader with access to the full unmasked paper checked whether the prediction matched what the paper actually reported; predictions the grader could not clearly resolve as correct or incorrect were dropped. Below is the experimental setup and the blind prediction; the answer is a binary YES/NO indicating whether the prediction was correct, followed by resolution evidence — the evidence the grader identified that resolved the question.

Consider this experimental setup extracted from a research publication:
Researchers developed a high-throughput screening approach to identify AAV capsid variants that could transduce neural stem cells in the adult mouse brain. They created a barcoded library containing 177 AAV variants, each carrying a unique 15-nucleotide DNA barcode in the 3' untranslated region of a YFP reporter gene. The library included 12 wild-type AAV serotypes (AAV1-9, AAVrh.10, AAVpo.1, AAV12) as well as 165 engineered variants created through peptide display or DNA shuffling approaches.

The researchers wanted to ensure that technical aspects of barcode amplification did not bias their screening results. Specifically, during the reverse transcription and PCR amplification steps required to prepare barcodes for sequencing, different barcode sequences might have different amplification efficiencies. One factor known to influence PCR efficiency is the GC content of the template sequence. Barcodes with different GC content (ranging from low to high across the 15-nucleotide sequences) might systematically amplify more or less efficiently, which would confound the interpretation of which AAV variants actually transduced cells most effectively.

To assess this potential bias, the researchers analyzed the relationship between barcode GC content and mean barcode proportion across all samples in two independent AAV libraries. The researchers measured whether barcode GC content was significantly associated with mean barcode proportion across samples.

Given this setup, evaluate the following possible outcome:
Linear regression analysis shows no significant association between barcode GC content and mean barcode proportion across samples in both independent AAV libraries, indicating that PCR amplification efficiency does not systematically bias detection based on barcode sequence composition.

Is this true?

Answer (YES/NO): YES